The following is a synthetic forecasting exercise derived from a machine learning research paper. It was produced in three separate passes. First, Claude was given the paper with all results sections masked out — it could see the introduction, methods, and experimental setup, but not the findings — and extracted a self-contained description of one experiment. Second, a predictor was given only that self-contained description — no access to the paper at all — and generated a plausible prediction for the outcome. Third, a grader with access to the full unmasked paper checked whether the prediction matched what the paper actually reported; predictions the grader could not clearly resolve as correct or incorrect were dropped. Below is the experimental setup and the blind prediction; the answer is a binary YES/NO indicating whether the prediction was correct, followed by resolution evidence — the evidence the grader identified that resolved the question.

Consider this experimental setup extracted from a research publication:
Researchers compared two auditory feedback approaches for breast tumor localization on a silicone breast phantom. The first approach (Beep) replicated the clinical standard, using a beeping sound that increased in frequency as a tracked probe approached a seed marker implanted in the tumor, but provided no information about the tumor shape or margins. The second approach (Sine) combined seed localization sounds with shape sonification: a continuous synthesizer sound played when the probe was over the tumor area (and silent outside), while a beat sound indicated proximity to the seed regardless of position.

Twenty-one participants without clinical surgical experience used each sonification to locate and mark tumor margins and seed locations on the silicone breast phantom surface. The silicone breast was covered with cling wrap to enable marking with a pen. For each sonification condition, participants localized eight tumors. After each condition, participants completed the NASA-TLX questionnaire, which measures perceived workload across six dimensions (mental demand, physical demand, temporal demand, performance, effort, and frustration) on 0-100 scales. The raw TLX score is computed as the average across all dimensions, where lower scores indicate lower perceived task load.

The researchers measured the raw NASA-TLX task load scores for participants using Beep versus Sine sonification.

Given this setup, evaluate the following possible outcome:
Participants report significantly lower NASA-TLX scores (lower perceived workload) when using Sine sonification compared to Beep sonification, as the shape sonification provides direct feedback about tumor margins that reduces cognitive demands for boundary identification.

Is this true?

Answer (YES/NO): NO